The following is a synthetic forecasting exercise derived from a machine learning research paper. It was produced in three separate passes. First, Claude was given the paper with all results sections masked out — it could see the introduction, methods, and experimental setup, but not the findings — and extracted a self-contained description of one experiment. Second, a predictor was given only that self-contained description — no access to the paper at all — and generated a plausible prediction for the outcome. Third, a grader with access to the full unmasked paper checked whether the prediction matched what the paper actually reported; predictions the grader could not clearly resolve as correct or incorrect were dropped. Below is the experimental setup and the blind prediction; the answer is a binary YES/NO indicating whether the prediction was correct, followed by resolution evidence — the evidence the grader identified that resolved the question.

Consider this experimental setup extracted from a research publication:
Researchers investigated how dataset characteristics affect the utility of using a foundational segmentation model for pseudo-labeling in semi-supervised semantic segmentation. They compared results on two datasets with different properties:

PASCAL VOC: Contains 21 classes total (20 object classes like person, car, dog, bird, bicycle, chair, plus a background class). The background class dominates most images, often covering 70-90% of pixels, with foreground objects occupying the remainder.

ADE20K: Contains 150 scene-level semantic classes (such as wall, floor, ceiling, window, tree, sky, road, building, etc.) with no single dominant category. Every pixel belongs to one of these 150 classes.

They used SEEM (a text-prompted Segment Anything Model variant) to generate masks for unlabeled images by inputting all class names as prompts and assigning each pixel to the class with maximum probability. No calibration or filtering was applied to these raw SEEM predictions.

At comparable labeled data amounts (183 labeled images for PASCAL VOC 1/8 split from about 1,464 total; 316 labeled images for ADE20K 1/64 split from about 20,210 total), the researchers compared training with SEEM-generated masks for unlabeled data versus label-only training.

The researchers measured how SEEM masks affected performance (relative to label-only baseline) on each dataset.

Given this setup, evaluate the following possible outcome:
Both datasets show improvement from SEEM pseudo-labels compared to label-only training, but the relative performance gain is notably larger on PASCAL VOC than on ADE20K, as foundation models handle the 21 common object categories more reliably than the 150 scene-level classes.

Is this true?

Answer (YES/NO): NO